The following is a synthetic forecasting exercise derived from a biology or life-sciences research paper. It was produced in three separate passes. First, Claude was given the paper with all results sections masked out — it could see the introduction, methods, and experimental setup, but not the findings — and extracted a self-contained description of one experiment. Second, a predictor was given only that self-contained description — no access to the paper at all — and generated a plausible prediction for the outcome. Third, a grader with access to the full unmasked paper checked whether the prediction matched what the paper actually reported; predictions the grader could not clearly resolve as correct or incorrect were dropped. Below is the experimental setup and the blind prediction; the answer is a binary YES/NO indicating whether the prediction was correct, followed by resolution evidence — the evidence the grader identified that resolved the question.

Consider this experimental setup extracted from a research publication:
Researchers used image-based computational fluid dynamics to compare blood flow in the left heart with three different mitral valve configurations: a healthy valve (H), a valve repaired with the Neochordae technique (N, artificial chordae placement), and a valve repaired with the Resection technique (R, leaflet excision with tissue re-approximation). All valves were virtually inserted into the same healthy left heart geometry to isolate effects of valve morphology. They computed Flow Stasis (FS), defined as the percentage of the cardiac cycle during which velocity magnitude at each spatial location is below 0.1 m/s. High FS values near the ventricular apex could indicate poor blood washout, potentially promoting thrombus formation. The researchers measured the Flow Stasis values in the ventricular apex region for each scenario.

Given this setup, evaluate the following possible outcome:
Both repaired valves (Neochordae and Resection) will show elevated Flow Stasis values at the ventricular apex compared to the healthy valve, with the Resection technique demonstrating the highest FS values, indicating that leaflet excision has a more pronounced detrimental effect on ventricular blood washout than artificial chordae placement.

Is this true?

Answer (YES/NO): NO